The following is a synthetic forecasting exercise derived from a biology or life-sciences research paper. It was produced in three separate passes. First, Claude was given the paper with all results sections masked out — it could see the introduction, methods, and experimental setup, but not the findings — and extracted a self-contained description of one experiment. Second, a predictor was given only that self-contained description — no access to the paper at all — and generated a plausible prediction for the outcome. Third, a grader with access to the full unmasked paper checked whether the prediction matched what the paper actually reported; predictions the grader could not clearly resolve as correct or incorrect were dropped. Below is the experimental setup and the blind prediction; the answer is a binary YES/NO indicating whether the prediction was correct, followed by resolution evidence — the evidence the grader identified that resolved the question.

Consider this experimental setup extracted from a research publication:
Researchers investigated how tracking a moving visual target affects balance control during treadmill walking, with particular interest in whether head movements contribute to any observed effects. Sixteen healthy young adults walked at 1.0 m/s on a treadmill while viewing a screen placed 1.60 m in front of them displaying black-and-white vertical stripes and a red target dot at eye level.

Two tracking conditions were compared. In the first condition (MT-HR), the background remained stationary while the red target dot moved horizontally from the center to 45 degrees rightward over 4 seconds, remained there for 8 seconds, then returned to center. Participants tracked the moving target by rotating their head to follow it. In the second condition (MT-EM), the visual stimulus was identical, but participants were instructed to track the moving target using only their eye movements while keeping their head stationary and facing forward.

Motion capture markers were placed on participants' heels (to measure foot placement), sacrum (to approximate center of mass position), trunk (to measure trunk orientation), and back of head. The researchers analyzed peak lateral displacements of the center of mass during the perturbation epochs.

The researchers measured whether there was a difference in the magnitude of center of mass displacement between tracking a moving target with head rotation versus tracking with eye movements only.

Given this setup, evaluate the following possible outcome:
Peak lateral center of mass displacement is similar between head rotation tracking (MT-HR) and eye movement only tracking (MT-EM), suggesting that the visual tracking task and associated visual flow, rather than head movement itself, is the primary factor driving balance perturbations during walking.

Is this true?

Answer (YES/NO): YES